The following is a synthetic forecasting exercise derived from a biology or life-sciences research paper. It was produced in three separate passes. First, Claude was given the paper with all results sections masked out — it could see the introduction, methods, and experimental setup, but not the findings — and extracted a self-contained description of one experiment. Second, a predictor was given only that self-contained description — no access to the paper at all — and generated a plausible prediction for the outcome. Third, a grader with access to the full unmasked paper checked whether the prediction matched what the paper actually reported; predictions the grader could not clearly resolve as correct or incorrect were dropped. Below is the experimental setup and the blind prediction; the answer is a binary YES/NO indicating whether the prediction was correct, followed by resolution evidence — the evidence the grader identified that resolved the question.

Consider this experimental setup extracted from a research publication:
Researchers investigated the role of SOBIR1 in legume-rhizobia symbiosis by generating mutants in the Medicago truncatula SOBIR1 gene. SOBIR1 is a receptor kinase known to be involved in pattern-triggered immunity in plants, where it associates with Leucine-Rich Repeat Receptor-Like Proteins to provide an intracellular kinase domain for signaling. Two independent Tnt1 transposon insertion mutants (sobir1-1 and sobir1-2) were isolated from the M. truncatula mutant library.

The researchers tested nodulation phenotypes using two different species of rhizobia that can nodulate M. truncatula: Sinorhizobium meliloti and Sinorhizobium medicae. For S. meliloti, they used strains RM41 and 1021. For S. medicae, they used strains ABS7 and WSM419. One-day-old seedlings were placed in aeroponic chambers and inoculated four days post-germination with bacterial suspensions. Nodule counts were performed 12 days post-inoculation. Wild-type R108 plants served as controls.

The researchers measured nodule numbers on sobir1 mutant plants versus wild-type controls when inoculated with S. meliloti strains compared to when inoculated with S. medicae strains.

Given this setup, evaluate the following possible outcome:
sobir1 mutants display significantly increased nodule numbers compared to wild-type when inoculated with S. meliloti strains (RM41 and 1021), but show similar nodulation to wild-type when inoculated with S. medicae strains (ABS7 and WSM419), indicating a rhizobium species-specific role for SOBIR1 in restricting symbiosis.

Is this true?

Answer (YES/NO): NO